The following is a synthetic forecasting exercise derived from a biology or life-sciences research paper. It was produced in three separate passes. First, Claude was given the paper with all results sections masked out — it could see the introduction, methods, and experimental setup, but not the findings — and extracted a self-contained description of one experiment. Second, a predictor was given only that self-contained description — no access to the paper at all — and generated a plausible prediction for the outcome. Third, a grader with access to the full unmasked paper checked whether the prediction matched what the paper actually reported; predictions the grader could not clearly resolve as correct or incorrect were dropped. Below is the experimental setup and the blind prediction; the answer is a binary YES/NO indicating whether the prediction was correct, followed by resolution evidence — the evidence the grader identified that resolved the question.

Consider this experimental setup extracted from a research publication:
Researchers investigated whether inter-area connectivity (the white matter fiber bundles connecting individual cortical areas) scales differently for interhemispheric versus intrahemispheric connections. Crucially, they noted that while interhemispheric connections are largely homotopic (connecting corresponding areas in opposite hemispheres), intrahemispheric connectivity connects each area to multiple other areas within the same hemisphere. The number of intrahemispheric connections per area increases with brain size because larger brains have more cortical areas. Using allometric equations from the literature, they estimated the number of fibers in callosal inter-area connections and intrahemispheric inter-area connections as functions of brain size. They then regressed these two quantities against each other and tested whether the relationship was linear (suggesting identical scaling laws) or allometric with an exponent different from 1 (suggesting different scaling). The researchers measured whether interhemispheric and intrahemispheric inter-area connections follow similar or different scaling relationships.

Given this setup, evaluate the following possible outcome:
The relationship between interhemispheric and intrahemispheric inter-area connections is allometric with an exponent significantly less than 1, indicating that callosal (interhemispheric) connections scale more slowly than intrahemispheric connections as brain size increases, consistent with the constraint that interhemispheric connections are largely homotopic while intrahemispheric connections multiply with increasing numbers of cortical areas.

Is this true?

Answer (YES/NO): NO